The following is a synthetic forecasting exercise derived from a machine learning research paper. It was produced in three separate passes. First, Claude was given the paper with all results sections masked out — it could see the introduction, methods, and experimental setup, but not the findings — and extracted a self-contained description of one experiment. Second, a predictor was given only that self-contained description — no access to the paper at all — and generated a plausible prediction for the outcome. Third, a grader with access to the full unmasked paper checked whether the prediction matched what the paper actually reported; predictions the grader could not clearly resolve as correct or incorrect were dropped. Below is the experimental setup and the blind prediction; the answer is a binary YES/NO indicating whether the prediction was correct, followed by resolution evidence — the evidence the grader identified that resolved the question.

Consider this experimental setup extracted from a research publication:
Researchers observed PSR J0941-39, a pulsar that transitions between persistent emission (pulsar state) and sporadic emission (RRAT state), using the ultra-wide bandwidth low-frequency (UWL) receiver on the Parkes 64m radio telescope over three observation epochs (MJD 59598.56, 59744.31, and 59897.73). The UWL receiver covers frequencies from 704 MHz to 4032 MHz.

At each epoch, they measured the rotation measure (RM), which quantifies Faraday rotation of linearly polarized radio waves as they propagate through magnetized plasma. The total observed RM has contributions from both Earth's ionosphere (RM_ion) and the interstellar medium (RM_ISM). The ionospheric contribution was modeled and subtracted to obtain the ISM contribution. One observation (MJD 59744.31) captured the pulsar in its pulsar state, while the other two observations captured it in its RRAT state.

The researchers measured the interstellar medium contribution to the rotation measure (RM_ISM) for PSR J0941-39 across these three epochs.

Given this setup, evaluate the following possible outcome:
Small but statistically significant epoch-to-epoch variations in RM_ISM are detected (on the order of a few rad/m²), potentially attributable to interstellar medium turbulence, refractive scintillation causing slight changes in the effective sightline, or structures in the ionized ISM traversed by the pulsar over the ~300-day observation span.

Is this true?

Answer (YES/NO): YES